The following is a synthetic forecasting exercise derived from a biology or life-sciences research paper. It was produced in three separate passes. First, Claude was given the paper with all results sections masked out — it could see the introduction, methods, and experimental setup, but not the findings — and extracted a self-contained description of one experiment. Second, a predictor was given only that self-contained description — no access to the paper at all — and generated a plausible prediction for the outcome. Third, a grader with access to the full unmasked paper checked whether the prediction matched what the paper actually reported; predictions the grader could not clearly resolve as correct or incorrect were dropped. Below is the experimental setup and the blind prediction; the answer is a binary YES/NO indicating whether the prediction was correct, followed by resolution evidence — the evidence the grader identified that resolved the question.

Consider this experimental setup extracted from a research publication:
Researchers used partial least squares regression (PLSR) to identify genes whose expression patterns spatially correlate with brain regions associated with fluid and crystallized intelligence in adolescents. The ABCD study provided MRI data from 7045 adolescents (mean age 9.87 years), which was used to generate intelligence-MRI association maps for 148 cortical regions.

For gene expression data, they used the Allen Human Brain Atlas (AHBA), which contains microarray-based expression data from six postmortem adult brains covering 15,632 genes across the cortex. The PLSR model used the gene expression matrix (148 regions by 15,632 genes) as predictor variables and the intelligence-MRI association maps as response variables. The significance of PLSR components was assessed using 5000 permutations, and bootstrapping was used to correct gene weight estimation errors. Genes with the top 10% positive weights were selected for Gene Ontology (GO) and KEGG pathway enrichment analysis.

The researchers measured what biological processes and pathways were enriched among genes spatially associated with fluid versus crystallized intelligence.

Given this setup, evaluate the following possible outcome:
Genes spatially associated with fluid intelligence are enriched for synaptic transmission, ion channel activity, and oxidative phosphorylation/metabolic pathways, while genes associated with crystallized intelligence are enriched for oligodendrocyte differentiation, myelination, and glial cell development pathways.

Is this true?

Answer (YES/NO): NO